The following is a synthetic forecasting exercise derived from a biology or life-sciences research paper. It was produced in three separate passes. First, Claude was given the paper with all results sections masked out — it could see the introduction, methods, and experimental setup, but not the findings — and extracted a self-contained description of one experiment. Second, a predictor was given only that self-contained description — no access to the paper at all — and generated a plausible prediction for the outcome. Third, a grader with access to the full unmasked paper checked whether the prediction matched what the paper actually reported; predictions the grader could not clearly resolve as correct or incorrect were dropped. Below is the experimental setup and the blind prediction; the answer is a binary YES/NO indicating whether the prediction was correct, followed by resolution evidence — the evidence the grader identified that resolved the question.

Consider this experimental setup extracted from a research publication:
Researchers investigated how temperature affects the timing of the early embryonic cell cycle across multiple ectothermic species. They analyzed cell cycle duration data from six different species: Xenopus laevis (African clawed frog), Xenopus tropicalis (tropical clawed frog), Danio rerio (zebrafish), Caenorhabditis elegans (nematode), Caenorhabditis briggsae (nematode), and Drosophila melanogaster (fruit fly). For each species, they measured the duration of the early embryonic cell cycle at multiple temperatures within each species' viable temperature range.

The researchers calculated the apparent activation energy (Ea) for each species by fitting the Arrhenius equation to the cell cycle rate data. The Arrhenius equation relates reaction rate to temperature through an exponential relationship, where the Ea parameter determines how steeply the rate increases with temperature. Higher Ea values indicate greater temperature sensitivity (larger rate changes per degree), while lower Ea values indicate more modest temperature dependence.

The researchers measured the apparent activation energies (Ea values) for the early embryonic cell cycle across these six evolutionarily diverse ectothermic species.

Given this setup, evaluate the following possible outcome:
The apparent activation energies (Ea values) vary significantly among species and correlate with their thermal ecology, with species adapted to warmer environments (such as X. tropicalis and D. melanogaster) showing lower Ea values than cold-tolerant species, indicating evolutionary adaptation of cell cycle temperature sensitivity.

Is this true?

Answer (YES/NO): NO